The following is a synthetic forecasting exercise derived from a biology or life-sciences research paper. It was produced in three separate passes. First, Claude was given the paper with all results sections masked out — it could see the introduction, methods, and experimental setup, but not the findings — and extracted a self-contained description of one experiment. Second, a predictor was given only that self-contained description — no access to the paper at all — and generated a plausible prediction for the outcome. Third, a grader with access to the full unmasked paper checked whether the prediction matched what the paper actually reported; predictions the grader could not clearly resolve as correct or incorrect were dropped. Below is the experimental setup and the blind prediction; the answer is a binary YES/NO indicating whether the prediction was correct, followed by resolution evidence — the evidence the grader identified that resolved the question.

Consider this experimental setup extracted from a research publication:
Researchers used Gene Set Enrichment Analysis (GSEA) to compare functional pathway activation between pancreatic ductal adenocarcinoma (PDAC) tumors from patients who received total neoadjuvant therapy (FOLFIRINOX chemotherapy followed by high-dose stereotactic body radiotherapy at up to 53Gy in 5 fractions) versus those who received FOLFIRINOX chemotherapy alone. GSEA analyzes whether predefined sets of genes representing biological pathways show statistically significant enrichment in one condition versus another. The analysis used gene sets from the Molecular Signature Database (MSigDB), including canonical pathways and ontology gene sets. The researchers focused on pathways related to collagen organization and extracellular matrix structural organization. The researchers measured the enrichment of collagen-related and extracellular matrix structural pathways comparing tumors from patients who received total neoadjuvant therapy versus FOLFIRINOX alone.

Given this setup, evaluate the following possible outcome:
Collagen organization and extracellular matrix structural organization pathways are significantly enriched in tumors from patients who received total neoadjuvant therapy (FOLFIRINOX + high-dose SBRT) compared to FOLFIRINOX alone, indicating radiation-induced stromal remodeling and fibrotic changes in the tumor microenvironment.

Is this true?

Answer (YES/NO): NO